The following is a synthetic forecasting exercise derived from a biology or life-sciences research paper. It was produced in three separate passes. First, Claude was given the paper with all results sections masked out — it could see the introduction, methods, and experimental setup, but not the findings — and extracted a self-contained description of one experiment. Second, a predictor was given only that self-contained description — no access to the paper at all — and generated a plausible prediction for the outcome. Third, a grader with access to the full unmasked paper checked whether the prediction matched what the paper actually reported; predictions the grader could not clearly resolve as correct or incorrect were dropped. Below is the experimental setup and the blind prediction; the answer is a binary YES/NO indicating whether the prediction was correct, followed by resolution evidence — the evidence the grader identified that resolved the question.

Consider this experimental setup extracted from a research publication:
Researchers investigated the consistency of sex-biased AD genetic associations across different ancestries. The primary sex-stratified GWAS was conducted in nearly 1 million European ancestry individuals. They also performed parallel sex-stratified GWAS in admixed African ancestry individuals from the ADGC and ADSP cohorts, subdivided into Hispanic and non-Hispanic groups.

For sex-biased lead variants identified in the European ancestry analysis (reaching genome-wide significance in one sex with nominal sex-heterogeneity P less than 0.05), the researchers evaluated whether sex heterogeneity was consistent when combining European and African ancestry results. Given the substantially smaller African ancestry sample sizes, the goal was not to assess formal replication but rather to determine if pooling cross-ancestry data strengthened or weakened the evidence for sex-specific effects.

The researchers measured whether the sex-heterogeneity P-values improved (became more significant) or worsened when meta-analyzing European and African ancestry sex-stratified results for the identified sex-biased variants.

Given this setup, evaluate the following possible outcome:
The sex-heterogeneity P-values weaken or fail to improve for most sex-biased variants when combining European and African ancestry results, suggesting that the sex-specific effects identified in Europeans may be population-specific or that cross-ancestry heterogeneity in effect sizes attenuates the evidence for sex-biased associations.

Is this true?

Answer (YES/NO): NO